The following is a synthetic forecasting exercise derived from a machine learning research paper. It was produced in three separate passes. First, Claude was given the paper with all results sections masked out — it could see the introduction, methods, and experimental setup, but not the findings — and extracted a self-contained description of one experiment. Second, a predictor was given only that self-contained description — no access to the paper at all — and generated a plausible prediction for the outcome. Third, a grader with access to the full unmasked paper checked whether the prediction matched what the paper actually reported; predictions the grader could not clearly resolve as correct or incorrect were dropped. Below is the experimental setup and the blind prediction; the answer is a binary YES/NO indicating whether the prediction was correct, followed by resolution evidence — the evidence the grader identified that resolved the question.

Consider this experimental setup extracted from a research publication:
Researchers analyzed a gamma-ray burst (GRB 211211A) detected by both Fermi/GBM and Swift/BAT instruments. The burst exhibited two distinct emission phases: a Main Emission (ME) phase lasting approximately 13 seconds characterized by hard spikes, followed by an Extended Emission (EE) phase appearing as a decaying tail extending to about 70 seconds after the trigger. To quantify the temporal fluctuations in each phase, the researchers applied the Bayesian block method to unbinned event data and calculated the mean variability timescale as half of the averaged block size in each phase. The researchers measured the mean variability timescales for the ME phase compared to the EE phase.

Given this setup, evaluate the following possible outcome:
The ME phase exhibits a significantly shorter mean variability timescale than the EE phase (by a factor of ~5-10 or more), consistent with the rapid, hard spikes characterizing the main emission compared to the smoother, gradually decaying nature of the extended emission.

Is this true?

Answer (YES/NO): NO